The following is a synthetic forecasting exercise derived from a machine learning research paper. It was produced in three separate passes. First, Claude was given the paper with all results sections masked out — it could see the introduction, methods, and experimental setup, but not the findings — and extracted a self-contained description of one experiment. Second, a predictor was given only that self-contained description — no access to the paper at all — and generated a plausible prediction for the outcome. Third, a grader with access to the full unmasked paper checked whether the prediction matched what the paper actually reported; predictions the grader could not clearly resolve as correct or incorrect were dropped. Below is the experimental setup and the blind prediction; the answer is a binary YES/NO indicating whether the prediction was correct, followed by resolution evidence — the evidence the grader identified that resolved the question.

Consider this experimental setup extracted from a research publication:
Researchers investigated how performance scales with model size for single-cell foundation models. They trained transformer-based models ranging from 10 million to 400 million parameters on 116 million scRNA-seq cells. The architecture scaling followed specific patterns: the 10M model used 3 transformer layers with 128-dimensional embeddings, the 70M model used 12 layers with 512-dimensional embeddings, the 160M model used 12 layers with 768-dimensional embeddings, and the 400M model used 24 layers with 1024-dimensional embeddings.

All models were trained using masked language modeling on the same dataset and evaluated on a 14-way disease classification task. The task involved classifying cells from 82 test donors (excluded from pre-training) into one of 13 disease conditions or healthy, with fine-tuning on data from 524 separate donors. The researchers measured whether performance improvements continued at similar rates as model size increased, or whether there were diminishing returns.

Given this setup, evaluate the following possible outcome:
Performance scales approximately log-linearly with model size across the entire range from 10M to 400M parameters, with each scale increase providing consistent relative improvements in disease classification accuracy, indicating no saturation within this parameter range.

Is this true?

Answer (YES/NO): NO